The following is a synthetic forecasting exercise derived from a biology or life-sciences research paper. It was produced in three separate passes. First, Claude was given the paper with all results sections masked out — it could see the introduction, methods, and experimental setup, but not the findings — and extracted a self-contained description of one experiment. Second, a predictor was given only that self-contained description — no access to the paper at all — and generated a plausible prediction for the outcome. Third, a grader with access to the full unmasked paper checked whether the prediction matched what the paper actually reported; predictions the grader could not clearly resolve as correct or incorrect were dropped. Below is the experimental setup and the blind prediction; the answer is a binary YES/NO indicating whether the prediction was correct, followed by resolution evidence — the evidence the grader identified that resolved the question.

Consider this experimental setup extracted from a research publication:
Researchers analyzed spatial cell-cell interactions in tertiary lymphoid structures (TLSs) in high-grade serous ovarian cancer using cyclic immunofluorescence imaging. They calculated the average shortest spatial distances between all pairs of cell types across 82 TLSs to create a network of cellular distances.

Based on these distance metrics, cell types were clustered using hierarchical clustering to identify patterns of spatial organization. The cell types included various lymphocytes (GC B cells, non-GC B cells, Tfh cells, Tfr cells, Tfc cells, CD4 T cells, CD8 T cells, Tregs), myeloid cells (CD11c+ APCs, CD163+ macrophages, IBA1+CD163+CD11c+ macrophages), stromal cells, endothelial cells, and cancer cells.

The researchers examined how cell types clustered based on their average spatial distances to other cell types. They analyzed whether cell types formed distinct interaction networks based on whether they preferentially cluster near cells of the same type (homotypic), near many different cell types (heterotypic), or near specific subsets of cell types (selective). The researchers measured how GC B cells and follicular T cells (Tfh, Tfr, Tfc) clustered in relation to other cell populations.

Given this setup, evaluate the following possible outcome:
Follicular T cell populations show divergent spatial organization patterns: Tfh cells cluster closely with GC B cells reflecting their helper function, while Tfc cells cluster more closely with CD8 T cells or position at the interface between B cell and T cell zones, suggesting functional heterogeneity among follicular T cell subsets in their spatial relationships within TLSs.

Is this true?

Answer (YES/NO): NO